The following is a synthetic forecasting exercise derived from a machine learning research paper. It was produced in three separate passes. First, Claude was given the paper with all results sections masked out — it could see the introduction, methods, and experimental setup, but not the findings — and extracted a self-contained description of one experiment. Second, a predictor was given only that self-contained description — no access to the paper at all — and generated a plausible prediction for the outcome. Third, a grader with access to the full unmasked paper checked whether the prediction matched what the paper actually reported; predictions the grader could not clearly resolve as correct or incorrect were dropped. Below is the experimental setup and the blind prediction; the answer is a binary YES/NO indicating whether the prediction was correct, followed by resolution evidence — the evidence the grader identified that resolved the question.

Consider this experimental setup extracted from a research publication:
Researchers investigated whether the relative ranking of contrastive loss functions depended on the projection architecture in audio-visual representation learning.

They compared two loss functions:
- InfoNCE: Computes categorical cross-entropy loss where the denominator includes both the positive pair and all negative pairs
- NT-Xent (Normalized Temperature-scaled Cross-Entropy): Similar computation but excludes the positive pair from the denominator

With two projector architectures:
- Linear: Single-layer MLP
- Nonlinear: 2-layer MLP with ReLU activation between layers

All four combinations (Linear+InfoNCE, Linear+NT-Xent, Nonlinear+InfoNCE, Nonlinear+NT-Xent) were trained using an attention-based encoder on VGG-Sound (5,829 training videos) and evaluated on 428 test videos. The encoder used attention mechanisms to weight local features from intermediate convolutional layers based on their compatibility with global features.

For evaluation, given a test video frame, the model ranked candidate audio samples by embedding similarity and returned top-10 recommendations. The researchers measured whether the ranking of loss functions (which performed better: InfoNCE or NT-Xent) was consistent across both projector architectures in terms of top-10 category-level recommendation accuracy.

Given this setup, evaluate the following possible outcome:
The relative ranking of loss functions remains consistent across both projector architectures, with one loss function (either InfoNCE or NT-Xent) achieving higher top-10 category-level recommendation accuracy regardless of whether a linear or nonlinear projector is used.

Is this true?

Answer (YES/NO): NO